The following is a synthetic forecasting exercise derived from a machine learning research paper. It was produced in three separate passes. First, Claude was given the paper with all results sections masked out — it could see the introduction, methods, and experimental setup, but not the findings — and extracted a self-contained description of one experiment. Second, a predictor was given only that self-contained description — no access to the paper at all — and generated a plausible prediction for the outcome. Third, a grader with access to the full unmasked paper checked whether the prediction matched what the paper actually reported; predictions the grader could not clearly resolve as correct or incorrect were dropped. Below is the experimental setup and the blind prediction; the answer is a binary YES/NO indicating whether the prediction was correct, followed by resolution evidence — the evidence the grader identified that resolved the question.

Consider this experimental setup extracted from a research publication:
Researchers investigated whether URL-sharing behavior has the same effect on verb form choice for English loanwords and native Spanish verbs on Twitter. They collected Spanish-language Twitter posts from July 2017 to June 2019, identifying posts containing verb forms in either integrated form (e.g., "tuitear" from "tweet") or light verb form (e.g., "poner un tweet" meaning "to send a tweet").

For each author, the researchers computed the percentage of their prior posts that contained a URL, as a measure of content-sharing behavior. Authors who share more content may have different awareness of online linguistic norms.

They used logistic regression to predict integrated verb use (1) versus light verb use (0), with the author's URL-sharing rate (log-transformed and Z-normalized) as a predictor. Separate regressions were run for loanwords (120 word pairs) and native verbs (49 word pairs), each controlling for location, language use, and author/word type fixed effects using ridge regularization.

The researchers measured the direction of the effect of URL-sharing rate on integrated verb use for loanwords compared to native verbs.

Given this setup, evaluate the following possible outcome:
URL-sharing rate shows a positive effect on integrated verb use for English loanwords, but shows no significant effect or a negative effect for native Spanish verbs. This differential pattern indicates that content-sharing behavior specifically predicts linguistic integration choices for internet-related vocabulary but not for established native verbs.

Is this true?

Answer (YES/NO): YES